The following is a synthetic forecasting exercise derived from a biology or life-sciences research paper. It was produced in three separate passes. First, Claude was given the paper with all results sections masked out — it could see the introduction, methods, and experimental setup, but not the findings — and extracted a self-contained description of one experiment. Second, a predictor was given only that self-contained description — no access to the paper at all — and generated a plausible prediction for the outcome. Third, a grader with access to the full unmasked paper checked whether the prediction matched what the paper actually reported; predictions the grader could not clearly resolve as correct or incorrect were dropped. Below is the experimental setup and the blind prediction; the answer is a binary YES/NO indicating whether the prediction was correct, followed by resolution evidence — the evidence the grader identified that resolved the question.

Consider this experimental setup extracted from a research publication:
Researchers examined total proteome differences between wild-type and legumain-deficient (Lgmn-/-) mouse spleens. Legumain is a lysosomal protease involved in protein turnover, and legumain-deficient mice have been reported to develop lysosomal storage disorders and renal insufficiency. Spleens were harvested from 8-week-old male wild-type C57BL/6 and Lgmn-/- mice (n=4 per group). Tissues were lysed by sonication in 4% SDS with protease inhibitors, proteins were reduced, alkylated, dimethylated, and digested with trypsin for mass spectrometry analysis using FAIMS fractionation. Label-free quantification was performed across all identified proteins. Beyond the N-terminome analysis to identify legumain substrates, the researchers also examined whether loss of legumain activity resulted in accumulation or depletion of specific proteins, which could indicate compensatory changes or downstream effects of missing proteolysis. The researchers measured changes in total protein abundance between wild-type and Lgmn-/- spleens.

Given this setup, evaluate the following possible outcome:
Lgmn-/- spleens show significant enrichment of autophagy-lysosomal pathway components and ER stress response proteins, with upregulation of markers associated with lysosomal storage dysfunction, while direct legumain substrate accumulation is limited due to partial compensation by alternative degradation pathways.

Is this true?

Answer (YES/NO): NO